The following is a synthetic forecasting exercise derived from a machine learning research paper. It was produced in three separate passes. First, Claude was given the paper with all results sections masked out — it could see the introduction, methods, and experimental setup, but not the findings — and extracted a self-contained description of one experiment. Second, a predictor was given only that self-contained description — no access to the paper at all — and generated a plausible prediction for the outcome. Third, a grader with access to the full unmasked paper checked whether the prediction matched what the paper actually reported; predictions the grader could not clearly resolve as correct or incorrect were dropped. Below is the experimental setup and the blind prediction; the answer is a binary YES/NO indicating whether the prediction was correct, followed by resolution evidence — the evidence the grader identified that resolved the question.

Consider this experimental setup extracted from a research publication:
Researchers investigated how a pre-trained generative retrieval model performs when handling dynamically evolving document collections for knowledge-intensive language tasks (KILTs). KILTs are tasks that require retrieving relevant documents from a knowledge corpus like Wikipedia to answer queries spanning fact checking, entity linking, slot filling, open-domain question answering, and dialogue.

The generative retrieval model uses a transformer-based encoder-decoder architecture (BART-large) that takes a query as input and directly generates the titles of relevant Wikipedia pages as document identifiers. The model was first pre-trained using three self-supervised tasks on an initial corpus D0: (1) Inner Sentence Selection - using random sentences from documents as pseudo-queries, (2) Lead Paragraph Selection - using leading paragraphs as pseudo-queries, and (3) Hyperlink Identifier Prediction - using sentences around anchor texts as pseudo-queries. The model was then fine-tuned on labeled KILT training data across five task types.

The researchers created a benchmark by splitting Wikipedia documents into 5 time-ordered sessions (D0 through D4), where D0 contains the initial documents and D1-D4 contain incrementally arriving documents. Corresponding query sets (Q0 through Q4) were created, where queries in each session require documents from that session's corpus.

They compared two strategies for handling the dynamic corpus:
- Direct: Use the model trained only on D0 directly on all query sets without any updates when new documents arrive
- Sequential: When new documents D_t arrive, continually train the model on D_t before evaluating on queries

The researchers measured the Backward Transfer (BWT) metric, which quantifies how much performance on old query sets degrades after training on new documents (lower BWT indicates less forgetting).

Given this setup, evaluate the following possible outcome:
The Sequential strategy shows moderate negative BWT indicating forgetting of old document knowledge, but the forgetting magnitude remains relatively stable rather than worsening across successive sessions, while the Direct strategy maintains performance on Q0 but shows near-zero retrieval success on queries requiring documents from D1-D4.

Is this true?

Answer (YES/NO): NO